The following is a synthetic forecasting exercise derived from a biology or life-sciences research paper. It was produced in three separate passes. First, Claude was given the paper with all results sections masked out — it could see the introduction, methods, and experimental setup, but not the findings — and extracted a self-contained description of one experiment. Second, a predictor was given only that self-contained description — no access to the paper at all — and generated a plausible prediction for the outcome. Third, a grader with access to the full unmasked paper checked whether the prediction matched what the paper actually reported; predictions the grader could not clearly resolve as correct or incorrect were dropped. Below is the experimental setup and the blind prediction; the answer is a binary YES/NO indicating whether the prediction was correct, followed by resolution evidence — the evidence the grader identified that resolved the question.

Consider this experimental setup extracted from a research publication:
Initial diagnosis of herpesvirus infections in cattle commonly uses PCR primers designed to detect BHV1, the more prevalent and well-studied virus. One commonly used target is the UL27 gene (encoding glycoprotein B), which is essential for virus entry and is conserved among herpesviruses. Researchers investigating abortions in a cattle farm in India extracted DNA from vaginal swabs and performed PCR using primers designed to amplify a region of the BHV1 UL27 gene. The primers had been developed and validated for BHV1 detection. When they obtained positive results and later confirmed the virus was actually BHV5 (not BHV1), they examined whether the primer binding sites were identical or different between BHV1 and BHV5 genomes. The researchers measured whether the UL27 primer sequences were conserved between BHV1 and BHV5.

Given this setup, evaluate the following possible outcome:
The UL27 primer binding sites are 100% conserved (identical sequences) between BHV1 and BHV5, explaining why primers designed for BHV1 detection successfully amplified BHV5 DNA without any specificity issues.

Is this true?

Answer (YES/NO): YES